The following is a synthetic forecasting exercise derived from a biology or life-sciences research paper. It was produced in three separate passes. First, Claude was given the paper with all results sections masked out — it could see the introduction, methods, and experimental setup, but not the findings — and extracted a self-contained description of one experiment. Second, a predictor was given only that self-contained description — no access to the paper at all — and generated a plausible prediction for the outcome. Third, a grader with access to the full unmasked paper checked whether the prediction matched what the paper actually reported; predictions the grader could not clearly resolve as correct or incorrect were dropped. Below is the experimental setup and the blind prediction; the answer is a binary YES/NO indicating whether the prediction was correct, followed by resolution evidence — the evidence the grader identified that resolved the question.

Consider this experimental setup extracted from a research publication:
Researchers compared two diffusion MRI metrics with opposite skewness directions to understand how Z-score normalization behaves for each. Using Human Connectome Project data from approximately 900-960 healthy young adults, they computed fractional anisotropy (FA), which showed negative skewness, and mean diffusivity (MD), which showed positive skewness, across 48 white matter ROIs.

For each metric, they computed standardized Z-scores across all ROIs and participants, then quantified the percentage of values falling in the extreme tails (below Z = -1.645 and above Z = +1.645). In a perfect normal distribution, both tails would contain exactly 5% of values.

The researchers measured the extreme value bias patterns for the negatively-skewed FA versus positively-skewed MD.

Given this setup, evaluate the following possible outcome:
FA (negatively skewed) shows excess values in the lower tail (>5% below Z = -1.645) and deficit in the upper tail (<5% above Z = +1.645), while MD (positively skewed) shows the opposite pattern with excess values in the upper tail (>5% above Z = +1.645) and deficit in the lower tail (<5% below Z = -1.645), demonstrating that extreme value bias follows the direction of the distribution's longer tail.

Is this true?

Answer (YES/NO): NO